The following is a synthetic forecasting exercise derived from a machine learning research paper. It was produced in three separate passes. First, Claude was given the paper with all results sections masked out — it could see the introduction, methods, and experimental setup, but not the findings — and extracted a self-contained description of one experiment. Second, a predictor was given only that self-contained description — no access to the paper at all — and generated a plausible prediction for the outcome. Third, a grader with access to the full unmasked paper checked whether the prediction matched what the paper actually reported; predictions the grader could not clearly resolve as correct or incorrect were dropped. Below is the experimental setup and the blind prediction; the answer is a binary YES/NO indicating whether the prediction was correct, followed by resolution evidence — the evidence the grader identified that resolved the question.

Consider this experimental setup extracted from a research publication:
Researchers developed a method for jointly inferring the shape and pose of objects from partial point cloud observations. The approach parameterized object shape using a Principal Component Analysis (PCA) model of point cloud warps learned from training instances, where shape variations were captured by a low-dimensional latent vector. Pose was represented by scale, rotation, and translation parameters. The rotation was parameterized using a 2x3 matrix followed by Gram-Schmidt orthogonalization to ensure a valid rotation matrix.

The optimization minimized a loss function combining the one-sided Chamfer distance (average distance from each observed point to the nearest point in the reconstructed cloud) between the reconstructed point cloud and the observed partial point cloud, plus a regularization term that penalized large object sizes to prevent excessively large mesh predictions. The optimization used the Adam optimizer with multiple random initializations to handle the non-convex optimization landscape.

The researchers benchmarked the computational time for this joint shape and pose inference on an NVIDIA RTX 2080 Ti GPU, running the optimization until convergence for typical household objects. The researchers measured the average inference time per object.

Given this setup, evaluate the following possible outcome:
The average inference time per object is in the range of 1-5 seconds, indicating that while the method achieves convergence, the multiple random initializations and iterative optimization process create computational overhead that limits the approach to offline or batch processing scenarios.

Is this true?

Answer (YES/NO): NO